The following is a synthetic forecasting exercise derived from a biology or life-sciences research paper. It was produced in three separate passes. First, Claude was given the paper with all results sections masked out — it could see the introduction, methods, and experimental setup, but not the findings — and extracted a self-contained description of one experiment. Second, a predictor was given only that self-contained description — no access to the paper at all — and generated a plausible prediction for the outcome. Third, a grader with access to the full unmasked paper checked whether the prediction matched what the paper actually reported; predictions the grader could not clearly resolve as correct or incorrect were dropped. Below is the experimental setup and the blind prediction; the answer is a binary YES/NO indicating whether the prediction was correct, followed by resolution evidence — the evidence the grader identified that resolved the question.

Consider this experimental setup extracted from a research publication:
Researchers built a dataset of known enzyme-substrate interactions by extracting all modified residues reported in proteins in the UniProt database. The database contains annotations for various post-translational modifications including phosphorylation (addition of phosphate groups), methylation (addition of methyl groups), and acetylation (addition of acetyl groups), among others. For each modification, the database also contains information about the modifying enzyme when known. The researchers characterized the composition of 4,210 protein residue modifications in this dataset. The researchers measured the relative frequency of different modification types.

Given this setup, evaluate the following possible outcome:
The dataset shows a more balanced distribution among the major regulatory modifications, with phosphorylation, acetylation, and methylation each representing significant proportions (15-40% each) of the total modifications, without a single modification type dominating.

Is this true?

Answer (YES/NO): NO